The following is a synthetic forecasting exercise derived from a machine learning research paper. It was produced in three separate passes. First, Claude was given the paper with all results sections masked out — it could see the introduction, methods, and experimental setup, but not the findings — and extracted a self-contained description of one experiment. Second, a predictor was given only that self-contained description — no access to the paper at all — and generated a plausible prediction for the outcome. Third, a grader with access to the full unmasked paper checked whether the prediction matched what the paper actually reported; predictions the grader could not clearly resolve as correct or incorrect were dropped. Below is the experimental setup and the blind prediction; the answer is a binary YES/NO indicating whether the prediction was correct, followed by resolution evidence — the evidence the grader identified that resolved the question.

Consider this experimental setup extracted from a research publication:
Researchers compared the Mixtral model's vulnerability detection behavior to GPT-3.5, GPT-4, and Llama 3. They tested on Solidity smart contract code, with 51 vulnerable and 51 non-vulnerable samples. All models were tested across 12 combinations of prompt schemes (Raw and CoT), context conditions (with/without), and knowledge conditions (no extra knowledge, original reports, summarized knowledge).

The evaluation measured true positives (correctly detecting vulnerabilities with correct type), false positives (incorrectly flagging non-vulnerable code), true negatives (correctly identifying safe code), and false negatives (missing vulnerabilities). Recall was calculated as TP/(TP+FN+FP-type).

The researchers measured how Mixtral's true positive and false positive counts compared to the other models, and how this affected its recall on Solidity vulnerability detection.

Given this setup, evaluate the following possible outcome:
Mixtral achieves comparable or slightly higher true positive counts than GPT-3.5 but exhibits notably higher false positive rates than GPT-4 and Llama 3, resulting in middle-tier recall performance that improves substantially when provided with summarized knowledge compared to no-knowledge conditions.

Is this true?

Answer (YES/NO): NO